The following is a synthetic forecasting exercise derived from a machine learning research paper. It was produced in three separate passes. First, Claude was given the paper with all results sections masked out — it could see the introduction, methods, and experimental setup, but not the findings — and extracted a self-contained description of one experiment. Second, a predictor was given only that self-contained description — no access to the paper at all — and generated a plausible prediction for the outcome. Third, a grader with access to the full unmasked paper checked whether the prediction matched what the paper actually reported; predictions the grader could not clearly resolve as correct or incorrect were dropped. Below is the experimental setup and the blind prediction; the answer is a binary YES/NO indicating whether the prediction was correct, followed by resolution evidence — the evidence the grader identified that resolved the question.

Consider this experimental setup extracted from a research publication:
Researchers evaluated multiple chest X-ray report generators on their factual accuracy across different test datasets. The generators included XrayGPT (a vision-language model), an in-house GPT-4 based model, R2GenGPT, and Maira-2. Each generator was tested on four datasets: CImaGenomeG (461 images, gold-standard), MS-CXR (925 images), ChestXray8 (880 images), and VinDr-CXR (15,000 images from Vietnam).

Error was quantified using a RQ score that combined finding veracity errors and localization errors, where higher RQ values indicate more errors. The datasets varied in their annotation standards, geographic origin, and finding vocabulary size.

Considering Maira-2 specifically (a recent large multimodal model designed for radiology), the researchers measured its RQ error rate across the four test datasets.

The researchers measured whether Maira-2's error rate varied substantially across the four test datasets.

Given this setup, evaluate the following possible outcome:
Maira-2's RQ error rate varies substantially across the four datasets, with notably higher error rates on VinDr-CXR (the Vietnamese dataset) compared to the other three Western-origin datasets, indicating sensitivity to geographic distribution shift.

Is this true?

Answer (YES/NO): NO